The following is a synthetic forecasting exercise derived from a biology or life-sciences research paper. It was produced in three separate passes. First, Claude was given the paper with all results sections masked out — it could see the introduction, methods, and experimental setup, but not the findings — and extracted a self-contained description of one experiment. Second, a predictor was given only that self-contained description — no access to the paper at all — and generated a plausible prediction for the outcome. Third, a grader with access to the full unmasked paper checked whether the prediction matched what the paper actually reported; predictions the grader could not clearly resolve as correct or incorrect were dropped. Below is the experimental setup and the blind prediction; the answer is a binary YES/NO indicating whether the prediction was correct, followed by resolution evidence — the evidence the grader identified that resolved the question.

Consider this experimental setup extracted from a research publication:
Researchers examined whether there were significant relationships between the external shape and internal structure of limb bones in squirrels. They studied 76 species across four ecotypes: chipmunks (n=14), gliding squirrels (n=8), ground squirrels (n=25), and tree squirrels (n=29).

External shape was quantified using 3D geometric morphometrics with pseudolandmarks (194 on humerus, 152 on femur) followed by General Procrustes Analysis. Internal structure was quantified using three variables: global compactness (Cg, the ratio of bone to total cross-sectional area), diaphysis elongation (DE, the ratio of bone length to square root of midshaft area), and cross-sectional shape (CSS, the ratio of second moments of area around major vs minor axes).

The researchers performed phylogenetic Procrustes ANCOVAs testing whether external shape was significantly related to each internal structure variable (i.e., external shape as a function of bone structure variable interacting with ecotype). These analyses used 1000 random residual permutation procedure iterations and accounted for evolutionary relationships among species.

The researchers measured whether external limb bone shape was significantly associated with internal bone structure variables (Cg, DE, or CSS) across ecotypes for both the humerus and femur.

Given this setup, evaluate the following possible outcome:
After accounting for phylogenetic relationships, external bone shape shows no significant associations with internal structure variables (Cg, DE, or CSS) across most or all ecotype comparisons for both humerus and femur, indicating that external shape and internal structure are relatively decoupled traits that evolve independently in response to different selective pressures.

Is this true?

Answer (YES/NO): NO